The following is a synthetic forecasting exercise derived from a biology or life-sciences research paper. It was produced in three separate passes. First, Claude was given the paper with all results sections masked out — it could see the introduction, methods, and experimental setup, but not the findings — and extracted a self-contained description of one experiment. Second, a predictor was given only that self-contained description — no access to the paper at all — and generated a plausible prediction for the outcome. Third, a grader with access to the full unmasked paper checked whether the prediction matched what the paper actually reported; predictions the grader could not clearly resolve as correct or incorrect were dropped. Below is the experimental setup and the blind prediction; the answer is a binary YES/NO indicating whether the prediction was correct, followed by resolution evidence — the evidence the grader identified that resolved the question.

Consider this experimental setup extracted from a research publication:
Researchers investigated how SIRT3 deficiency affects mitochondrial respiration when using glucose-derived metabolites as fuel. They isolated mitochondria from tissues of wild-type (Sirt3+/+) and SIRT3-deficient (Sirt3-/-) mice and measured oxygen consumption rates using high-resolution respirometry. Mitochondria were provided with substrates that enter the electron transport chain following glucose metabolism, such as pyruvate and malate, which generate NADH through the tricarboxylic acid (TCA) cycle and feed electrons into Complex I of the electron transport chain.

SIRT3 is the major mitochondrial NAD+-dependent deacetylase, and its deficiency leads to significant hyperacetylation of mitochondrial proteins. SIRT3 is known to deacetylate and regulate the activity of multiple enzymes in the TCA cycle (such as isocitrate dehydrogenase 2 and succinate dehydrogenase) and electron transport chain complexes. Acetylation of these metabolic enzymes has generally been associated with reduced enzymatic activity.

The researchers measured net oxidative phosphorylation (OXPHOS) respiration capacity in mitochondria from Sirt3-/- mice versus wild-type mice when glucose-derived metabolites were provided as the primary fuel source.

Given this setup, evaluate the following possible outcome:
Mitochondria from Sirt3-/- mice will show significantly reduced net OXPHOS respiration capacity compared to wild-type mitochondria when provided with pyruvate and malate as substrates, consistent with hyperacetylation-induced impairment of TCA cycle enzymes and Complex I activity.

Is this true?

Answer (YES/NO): NO